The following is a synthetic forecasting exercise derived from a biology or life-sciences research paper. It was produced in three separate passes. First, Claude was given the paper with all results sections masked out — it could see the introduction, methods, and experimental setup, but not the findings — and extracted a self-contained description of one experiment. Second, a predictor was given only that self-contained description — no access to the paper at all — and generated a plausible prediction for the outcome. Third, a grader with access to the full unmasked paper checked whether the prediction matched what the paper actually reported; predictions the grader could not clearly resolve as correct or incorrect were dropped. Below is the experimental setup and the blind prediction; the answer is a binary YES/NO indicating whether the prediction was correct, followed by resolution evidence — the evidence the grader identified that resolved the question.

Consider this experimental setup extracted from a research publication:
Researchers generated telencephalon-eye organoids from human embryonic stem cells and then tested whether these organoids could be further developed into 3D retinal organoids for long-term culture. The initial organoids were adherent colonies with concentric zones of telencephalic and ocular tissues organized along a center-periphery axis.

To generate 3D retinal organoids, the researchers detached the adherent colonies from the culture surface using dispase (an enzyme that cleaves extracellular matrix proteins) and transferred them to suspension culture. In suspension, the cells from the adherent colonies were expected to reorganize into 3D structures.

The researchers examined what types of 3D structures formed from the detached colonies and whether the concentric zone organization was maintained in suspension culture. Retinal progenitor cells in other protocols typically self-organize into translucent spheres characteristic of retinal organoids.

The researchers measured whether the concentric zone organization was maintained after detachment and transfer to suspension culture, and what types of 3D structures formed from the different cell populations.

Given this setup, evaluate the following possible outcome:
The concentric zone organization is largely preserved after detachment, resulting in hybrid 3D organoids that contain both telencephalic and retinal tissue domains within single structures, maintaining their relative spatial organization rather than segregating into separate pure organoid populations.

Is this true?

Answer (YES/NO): NO